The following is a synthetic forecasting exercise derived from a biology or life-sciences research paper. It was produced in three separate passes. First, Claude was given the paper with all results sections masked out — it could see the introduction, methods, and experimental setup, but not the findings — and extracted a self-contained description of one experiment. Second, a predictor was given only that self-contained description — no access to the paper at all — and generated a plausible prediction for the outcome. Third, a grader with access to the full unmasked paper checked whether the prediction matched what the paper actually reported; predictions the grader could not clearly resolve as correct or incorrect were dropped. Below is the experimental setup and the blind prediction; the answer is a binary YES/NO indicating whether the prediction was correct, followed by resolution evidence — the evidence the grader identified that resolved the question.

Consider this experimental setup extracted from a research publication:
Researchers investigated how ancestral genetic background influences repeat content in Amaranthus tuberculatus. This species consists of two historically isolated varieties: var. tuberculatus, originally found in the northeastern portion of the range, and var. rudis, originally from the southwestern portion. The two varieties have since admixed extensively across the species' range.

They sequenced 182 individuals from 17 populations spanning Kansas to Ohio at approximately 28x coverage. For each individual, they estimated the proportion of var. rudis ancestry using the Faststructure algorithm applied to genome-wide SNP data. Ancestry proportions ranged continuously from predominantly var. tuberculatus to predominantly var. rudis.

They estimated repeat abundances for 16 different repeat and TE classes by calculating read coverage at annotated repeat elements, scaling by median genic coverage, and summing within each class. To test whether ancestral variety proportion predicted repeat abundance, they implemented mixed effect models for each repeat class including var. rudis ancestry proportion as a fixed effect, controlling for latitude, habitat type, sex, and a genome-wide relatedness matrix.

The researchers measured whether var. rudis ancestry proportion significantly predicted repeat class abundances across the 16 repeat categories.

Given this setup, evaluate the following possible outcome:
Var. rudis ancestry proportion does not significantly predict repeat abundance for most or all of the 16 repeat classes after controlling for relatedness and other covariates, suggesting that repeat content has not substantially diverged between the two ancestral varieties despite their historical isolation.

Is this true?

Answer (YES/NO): NO